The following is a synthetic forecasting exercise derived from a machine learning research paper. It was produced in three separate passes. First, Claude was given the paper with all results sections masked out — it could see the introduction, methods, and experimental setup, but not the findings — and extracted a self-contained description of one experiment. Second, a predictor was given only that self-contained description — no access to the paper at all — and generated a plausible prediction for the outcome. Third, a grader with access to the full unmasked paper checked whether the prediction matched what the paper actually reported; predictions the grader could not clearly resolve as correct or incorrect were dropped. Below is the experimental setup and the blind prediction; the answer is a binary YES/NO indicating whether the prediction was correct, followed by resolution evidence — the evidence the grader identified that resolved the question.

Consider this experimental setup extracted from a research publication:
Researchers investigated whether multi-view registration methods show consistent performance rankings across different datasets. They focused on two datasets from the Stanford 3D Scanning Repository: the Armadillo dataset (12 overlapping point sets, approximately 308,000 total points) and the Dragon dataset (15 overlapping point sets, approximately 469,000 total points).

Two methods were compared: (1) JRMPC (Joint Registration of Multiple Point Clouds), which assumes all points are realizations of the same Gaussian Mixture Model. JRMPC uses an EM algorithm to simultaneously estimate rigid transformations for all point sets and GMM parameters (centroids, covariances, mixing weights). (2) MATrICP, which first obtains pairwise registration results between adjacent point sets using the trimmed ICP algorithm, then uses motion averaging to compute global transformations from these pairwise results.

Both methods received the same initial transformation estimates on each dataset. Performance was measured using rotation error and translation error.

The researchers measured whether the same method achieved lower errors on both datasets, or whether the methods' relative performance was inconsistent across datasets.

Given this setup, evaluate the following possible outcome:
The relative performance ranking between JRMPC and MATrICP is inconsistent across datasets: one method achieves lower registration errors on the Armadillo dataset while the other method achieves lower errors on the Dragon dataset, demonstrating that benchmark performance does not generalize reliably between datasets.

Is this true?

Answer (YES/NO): YES